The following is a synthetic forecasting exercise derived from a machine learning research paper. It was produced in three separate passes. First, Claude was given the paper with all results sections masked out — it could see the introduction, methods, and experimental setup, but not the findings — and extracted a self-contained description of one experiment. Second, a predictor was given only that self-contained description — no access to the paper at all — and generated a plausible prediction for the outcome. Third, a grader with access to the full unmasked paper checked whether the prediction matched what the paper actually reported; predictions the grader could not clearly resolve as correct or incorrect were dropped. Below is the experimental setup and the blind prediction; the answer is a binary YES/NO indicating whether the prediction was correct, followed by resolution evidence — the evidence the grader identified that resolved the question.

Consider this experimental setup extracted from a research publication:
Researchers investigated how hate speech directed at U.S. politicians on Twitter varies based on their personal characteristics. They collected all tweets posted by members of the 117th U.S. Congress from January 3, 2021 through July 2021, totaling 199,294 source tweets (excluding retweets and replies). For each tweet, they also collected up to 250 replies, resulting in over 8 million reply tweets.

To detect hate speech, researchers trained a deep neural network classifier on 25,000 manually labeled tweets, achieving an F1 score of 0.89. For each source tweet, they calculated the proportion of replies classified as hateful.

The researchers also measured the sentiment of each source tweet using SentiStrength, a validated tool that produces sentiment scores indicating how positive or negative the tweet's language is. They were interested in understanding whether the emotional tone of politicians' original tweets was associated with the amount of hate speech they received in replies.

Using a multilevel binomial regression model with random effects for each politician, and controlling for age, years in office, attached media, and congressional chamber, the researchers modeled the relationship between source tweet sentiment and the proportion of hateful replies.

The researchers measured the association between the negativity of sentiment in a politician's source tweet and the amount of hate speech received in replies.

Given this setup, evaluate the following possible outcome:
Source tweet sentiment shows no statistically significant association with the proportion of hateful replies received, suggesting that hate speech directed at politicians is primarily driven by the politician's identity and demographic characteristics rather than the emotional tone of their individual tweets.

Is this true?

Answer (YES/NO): NO